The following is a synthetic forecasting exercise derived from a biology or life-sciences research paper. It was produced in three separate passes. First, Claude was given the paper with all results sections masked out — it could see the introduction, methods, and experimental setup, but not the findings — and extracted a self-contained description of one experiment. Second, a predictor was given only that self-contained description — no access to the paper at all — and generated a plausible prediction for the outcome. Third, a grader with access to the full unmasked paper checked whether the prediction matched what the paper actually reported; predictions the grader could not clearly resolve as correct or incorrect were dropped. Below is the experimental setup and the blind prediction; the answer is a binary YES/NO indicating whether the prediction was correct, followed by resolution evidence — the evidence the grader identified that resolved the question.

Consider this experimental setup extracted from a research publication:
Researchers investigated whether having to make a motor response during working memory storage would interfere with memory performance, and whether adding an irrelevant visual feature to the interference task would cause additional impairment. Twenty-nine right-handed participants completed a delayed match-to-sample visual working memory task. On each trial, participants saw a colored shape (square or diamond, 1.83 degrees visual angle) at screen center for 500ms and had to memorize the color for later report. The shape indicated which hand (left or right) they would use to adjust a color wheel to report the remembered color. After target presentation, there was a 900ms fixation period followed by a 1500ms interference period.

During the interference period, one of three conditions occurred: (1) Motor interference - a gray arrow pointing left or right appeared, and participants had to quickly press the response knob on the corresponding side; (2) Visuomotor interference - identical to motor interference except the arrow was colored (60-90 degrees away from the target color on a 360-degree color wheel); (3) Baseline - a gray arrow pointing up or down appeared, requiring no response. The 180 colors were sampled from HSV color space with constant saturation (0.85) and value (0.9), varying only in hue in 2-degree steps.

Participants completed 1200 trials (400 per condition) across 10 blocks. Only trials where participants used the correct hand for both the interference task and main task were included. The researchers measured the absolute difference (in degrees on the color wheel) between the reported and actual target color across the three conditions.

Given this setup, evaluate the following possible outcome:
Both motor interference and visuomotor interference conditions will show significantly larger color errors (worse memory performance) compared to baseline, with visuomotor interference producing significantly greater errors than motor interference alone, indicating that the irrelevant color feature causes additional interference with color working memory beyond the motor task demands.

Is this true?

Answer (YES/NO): NO